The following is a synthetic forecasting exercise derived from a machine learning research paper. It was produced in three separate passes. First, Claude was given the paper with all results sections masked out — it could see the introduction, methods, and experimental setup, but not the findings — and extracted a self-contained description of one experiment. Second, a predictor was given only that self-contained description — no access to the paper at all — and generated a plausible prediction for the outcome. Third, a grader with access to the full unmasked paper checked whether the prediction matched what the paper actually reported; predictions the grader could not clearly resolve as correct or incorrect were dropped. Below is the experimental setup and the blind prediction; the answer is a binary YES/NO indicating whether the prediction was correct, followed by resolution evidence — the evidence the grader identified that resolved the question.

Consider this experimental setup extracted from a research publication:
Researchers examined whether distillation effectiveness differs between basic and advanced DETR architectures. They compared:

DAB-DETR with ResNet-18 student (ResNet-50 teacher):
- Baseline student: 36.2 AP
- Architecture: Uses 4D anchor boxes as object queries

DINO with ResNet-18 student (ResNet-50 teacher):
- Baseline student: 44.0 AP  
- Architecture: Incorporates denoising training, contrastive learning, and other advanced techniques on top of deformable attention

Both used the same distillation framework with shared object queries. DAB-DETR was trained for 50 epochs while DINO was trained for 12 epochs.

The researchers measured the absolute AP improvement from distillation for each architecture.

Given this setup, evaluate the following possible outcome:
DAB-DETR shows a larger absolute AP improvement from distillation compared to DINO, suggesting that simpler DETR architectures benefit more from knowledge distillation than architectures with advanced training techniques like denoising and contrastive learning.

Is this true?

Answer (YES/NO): YES